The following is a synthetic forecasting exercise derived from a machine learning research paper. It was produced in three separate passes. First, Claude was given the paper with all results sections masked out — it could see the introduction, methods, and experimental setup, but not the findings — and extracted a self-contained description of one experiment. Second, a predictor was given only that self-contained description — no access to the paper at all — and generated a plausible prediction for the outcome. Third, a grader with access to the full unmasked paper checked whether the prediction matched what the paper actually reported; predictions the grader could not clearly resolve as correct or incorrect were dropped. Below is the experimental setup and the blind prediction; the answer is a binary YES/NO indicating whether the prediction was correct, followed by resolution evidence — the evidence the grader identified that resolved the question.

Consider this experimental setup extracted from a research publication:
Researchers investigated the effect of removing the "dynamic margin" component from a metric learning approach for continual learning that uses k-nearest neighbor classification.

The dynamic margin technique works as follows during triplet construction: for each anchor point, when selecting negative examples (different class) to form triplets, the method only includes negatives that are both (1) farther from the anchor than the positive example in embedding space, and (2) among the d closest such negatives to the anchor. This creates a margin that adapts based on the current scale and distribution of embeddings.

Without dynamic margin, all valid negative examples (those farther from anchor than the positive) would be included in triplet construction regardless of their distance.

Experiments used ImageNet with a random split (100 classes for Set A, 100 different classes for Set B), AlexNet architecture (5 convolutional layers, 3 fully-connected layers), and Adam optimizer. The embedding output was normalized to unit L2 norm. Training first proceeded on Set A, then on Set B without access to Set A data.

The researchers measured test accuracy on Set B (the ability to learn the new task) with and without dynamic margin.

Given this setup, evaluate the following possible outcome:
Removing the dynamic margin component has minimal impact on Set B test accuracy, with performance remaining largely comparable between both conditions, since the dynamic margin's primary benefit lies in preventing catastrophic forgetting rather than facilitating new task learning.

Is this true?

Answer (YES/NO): NO